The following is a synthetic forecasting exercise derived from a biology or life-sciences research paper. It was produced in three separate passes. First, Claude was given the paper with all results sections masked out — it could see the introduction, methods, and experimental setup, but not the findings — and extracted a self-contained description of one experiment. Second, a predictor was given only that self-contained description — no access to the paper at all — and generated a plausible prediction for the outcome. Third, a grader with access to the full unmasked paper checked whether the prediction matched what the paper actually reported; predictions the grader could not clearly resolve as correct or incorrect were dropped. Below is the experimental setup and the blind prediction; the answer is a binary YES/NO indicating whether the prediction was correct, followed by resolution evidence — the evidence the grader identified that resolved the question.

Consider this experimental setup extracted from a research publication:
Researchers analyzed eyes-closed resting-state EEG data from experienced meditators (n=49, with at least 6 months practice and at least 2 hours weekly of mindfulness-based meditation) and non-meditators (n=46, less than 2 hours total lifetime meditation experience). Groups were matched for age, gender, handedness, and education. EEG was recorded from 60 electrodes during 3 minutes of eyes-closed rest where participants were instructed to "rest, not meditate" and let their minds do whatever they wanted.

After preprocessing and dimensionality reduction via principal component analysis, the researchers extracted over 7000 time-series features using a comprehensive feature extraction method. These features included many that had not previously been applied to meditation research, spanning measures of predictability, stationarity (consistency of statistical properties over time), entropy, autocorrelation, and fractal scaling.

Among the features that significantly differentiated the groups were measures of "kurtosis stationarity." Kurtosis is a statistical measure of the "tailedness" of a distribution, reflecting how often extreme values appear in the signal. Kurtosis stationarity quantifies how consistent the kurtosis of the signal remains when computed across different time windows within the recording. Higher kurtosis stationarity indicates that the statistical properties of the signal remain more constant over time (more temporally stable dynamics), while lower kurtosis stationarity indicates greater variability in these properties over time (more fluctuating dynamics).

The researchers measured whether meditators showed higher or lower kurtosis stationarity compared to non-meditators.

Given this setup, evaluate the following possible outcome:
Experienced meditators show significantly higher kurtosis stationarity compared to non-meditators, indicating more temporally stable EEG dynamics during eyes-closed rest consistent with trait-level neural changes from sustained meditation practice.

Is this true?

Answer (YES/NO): YES